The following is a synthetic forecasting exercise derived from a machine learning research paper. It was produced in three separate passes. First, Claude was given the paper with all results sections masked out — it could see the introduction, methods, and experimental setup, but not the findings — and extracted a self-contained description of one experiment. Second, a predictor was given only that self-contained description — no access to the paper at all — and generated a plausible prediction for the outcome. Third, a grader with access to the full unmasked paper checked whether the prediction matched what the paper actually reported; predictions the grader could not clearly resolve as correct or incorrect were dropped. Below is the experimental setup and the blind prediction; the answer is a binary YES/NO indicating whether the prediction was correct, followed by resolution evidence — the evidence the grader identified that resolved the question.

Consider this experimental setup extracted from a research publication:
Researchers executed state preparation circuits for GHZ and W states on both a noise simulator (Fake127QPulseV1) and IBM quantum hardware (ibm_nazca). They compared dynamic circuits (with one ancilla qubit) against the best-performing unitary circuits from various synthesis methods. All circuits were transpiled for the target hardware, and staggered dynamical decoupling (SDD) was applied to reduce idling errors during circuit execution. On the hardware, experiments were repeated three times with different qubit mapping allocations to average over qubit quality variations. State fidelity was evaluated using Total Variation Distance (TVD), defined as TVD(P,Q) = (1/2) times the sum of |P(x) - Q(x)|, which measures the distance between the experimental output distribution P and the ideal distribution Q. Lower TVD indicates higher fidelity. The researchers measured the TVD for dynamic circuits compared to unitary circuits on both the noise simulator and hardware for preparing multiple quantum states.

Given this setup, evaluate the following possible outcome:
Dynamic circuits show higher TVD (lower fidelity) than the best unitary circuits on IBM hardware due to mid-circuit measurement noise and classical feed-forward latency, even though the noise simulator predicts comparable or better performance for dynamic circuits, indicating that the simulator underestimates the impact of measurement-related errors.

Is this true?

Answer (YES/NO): NO